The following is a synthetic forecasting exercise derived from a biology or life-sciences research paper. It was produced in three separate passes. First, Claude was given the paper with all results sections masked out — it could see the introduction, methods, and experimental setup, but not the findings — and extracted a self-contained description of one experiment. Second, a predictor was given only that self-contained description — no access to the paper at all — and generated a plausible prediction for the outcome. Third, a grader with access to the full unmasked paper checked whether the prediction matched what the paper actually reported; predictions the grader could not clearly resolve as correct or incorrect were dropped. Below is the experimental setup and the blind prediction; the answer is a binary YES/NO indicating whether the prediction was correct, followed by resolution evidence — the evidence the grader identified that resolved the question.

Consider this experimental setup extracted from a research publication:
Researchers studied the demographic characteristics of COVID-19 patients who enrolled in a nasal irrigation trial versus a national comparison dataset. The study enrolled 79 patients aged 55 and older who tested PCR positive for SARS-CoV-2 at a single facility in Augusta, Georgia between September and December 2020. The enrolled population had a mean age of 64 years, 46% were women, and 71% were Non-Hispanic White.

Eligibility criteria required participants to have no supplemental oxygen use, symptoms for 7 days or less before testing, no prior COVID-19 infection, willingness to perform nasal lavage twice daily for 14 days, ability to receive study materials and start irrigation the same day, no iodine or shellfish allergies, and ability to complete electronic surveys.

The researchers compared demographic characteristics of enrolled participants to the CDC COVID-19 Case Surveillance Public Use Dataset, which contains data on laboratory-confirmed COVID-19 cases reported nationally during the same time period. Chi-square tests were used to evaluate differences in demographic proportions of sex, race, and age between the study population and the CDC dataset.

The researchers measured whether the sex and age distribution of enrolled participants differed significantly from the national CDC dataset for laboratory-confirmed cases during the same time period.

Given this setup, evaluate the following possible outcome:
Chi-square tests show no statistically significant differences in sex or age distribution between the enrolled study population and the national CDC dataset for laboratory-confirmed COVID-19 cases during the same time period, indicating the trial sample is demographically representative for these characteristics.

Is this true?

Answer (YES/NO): YES